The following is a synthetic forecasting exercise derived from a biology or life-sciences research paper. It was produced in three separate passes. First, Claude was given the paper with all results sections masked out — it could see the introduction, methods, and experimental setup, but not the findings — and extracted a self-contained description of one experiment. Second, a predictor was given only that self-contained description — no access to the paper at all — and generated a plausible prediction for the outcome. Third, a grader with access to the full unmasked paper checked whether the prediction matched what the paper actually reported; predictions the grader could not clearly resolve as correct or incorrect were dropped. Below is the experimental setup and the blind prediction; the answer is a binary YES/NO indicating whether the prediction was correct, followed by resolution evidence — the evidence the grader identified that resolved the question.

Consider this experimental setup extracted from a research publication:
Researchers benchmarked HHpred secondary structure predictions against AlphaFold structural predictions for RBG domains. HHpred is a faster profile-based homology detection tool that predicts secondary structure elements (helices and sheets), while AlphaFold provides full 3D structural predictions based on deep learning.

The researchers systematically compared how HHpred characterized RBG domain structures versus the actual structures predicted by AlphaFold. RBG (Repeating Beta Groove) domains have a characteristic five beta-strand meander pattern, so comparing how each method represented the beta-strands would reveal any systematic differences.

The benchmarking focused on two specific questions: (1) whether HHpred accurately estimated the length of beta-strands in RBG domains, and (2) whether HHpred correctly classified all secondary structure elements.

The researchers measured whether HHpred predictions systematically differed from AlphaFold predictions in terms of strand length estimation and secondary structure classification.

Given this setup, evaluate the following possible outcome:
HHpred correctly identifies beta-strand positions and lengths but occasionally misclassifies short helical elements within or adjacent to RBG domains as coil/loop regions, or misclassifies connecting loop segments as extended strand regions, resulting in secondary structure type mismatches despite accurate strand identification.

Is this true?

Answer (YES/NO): NO